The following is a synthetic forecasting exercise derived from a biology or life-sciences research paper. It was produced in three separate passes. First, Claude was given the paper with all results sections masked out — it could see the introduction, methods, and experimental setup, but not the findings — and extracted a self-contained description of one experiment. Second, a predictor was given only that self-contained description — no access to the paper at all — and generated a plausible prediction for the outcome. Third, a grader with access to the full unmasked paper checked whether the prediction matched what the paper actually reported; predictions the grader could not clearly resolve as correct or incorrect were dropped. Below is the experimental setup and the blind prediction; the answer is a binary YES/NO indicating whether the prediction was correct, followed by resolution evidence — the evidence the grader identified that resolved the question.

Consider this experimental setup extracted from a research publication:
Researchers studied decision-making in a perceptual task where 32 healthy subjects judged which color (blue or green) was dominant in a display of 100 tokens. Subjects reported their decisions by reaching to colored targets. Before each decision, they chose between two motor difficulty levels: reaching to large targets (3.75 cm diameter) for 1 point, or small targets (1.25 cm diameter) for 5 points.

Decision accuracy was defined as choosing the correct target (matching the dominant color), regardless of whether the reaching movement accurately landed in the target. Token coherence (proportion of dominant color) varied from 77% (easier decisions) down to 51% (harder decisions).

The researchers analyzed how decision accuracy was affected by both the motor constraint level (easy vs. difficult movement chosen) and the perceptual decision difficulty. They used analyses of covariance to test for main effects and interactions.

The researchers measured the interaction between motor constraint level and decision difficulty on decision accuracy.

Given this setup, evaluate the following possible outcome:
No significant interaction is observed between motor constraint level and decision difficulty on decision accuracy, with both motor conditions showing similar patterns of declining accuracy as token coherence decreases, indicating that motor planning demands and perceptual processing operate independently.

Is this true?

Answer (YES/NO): YES